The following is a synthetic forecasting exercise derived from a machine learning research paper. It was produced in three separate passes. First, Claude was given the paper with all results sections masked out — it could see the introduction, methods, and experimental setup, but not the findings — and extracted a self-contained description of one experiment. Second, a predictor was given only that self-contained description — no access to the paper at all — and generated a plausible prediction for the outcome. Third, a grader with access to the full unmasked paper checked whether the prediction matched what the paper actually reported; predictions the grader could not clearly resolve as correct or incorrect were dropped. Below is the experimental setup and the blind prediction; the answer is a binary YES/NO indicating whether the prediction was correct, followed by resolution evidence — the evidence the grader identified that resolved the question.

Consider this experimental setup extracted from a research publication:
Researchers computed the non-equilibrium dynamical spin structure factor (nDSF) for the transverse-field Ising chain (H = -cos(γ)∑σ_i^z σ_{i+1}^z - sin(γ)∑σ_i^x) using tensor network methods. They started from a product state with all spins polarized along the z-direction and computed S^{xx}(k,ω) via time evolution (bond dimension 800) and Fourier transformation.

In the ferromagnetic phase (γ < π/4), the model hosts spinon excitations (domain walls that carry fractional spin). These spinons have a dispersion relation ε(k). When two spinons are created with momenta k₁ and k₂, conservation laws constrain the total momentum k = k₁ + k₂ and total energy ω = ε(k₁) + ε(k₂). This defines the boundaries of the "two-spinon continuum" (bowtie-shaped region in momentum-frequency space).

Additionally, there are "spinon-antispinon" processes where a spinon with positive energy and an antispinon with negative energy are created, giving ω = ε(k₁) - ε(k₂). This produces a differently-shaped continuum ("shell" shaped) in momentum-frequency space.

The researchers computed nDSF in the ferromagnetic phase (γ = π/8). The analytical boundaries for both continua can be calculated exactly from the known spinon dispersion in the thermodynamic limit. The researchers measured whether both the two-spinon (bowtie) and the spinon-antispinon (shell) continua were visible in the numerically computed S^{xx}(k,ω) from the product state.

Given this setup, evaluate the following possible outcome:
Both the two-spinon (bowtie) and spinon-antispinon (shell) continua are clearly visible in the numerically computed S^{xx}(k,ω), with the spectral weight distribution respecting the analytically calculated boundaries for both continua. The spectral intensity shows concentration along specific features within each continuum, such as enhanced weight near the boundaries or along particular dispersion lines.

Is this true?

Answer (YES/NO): NO